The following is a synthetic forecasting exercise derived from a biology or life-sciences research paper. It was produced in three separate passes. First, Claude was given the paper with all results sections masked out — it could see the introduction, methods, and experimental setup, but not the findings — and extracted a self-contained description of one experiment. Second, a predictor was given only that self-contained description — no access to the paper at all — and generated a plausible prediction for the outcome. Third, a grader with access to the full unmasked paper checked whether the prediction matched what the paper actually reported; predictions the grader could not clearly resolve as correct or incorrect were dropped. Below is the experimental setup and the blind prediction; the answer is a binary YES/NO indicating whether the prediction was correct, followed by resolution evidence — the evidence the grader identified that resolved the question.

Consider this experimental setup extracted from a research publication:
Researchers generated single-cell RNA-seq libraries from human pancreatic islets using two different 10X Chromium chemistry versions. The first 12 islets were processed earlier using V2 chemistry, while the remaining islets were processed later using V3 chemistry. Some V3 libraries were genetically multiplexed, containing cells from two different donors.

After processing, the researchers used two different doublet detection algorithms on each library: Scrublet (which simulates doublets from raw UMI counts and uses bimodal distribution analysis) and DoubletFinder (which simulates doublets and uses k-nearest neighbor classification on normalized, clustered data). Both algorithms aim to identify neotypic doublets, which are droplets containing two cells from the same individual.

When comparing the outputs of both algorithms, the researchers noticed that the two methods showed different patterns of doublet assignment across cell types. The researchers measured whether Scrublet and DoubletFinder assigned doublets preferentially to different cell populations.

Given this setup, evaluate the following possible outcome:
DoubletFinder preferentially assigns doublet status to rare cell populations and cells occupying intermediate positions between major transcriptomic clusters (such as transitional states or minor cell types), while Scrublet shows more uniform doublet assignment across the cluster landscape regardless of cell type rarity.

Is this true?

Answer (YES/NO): NO